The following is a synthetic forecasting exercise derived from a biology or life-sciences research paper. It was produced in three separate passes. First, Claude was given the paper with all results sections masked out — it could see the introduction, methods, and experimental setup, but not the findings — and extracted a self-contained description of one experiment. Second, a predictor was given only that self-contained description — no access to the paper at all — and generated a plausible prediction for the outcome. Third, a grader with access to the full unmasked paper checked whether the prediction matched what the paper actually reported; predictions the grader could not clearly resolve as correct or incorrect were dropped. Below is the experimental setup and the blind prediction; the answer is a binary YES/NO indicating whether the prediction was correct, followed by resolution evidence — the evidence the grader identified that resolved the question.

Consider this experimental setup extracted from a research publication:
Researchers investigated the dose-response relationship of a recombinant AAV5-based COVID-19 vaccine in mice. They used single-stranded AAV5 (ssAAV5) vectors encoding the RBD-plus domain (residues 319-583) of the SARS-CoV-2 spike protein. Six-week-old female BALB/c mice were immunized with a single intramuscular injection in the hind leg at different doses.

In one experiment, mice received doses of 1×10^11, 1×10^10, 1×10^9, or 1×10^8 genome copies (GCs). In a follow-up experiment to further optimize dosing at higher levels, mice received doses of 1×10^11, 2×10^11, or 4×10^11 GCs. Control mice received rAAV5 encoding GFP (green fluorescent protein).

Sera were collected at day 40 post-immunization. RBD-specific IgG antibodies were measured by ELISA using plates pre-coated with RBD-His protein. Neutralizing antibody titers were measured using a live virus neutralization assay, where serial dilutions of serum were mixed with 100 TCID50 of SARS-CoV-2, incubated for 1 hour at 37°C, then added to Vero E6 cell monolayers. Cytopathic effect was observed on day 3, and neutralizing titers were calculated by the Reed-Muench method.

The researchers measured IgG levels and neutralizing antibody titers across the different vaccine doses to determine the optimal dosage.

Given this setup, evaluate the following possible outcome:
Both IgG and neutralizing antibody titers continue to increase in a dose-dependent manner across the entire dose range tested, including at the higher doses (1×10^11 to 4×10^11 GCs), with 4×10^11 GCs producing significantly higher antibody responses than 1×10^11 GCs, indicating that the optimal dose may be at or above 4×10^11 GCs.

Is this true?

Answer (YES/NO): NO